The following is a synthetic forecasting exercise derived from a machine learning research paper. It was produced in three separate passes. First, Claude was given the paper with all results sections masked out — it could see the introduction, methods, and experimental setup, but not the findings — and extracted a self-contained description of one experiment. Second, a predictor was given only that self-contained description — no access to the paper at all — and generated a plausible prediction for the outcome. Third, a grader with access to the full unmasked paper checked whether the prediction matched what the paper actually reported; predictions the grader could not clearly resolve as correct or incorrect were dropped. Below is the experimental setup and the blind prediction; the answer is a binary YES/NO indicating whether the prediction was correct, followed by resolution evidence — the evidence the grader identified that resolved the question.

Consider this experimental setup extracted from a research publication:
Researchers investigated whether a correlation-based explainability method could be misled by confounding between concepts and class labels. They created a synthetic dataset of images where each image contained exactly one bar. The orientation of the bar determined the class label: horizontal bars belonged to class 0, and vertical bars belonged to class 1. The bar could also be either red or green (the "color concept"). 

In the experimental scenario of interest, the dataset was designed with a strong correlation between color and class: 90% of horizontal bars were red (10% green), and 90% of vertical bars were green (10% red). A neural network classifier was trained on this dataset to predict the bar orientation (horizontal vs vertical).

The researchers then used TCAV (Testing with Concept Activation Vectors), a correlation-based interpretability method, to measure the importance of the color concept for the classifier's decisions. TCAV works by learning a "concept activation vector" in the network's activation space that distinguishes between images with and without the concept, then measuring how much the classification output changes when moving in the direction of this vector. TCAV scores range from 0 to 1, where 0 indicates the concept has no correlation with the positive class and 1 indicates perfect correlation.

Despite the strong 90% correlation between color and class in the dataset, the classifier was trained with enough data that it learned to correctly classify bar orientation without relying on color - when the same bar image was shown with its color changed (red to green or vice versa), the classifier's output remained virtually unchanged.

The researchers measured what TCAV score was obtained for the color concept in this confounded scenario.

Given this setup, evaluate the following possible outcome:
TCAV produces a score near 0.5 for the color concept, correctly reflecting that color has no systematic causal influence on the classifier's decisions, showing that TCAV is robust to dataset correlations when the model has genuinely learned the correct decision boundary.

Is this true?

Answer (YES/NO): NO